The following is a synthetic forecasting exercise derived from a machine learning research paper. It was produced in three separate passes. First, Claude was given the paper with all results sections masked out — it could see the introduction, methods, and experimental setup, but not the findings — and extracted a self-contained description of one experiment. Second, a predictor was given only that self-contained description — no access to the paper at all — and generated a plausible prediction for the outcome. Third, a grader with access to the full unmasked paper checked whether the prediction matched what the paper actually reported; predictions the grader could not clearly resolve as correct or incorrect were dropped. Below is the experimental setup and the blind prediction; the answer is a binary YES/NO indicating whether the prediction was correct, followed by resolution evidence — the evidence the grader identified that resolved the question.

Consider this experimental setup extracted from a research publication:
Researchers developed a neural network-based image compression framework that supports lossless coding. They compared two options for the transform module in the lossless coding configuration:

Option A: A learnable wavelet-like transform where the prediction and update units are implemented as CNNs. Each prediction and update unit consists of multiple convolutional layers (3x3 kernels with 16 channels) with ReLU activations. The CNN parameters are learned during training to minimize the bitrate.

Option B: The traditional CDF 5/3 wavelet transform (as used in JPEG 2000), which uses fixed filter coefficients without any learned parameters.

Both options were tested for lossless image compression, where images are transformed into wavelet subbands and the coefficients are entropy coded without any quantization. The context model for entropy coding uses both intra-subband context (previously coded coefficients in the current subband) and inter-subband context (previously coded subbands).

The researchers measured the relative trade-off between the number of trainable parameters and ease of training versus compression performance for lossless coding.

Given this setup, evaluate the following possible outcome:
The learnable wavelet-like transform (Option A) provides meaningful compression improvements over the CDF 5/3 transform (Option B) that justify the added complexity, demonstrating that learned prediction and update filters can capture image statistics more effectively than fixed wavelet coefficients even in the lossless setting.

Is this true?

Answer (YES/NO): NO